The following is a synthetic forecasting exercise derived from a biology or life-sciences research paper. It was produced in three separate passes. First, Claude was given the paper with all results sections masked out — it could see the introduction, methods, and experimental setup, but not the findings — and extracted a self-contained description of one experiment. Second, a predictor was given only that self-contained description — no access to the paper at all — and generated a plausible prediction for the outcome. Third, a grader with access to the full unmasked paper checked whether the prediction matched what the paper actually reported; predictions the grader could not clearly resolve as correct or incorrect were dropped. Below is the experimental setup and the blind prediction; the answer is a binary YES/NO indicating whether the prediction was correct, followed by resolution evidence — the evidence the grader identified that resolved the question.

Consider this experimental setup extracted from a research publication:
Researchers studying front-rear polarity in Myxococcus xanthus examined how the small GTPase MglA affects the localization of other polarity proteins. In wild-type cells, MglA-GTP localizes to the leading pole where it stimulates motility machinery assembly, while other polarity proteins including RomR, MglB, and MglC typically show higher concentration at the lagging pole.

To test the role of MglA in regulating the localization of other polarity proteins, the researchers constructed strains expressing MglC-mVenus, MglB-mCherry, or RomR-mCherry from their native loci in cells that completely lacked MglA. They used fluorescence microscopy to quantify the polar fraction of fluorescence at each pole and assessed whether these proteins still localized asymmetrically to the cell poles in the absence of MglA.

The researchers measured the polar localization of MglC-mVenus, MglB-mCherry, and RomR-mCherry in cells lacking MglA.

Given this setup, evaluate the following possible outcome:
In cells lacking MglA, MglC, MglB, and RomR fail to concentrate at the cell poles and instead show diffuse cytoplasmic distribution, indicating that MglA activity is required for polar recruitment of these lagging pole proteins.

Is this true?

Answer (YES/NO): NO